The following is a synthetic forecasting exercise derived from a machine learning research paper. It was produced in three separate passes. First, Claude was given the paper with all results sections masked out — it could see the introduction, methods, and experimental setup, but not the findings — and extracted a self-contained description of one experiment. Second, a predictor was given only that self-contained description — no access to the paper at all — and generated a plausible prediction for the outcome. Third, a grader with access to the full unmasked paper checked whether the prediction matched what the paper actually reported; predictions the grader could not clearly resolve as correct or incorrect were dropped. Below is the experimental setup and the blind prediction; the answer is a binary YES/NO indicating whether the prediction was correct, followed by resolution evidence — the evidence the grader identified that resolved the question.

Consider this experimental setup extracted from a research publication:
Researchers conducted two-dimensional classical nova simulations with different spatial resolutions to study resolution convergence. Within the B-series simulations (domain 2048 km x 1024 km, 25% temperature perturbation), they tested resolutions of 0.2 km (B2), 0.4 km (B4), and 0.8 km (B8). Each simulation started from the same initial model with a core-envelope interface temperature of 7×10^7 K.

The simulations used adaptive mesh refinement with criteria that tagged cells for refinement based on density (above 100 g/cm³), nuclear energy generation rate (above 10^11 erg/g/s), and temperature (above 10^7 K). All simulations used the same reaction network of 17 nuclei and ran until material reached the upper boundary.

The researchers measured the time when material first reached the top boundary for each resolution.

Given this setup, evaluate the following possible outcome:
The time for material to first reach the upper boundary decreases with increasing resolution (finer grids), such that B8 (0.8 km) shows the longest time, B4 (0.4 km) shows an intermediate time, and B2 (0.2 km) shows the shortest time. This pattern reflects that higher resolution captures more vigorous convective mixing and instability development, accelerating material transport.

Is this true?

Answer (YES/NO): YES